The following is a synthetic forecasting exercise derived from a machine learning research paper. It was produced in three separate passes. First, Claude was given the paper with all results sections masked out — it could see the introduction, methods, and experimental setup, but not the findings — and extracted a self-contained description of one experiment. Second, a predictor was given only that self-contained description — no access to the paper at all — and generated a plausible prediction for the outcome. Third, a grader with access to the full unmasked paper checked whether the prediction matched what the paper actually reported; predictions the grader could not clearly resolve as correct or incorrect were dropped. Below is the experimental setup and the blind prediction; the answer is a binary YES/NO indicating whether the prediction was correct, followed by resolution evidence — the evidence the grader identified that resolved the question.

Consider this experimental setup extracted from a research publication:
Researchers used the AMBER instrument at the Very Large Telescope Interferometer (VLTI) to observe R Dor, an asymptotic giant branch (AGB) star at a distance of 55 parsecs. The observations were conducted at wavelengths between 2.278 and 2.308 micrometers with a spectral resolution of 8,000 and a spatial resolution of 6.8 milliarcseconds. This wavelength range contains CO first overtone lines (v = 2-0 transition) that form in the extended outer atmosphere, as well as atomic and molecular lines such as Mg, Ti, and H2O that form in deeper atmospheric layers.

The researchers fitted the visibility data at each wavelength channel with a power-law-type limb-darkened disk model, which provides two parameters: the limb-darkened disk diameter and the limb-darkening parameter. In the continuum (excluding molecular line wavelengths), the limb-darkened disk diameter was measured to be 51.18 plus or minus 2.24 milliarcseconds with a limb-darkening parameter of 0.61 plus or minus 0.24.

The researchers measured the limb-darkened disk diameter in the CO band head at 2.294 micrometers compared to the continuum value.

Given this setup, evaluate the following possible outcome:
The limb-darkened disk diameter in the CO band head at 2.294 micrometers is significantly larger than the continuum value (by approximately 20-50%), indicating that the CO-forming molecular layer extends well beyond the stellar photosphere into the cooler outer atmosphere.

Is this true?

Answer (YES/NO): NO